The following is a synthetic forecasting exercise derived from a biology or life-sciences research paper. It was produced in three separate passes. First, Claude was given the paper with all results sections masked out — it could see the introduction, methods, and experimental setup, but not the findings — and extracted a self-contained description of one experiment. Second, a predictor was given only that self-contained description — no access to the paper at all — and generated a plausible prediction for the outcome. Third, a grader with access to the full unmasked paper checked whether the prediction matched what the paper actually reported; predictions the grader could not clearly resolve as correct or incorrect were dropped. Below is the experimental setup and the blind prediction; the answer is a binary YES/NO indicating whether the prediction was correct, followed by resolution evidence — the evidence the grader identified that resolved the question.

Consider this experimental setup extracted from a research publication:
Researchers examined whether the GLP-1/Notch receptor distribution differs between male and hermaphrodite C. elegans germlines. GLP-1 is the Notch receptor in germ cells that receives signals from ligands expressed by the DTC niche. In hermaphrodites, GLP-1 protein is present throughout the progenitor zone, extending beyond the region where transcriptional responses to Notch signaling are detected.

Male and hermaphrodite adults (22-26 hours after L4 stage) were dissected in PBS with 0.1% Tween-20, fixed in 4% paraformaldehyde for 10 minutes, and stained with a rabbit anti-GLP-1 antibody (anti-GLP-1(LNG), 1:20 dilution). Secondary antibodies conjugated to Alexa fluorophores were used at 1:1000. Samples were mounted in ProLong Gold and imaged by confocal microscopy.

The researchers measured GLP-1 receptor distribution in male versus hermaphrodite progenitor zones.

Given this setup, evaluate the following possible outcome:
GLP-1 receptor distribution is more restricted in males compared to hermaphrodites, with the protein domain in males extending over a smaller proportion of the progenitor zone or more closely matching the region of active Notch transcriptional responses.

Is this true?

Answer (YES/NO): NO